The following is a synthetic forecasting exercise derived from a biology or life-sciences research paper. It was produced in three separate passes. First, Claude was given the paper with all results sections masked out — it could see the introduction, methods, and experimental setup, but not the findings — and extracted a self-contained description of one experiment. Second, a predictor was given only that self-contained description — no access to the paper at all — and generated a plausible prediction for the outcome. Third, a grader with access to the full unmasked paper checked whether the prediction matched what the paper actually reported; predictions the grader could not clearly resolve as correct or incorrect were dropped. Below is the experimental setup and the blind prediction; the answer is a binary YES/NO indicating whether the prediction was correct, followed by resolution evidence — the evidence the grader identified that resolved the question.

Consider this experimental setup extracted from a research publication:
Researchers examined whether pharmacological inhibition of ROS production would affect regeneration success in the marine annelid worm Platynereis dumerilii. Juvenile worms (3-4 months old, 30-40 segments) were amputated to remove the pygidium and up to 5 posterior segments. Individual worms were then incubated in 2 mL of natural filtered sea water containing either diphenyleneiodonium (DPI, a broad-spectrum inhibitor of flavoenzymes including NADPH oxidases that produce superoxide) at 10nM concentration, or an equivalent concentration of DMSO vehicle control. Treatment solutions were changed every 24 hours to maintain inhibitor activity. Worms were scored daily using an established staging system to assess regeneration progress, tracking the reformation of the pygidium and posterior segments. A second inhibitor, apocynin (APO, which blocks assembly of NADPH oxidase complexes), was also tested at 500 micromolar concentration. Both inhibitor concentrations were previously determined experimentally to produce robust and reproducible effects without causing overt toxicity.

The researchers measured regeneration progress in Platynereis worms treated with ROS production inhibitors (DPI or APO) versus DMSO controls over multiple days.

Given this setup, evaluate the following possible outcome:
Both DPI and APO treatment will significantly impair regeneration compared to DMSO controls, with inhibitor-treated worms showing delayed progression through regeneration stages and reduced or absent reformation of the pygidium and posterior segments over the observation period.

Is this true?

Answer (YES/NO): YES